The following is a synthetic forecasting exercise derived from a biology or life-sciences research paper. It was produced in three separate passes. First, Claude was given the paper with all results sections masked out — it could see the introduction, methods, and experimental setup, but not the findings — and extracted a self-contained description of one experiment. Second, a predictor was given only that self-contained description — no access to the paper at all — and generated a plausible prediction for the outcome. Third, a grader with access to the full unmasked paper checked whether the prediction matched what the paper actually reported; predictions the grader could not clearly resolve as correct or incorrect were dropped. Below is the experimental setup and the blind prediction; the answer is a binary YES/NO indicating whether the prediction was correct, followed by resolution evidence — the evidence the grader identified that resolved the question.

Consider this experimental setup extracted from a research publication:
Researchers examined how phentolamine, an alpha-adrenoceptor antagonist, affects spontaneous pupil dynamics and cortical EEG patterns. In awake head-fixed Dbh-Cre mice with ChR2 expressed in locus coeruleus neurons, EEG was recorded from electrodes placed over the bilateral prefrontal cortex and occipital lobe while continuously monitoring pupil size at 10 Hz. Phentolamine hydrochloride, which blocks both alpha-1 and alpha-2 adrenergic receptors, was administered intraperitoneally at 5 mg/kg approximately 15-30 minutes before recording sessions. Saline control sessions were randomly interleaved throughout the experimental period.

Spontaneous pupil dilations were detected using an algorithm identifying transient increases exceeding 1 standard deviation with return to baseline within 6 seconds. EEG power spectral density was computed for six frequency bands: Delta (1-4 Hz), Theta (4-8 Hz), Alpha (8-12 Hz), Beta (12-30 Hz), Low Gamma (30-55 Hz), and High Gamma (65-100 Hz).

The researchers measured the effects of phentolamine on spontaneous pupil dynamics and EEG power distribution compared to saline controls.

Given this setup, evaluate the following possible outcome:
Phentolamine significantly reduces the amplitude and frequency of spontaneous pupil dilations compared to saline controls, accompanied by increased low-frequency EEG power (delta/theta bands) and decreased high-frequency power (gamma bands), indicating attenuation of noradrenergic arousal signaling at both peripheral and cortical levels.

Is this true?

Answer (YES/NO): NO